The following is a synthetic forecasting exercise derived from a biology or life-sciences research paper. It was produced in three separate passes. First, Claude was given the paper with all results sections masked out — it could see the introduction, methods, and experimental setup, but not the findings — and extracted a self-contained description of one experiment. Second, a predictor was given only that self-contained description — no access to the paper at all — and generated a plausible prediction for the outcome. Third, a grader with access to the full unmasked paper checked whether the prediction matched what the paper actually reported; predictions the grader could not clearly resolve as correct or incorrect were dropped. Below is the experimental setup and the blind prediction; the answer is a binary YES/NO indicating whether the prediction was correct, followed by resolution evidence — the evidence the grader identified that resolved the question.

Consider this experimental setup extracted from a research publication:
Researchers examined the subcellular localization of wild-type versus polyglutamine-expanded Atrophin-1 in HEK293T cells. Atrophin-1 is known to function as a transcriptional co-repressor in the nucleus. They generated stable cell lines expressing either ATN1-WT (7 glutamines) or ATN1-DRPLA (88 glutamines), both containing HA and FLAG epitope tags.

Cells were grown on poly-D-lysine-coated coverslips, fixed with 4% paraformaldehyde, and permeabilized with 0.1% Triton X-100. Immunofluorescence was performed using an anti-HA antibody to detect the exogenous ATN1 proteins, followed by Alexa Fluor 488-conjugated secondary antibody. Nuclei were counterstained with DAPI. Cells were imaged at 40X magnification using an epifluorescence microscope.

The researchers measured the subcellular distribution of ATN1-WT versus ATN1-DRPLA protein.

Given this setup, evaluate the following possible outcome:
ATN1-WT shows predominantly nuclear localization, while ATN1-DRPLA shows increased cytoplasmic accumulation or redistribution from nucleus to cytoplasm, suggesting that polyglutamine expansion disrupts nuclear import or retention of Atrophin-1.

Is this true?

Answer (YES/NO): NO